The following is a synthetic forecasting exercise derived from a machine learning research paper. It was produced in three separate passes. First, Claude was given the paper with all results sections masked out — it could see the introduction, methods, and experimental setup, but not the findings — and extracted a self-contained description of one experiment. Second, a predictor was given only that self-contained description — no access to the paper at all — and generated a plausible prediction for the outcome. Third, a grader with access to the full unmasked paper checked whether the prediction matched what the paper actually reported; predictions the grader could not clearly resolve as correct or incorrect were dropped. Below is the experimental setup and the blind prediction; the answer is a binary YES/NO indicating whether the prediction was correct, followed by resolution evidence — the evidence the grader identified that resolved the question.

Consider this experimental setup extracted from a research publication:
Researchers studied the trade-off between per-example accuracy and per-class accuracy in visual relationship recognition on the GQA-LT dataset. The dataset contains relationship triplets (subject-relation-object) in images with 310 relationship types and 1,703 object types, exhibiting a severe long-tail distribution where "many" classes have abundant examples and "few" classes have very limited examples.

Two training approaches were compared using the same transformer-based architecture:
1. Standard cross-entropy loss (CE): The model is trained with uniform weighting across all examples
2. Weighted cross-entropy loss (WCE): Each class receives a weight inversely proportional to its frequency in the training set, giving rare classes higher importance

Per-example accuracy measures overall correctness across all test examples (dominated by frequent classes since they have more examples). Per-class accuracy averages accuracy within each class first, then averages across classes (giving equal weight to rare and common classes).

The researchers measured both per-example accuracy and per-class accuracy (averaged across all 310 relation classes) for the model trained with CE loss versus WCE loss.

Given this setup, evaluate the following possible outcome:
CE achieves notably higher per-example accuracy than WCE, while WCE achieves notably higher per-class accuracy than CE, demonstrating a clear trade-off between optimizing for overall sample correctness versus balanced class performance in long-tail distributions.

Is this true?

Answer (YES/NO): YES